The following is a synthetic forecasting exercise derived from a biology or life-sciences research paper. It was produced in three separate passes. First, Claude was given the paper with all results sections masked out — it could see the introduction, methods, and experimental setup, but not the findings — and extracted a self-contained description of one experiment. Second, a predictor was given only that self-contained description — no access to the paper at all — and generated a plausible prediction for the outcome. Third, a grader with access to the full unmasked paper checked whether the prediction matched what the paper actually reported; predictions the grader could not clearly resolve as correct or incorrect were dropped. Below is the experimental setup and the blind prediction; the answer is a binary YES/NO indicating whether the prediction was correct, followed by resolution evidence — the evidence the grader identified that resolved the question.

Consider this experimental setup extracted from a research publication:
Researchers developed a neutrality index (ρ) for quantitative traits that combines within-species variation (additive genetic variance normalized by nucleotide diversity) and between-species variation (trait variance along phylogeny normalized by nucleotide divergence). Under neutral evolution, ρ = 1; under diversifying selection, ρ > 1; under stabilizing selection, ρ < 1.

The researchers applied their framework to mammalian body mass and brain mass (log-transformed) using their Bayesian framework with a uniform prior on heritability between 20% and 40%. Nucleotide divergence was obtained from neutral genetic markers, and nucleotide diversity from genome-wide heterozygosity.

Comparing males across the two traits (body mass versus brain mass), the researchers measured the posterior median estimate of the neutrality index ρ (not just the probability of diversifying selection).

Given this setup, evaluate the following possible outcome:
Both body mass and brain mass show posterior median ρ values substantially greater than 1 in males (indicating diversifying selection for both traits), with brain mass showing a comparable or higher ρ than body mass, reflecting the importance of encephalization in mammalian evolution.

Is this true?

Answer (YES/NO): NO